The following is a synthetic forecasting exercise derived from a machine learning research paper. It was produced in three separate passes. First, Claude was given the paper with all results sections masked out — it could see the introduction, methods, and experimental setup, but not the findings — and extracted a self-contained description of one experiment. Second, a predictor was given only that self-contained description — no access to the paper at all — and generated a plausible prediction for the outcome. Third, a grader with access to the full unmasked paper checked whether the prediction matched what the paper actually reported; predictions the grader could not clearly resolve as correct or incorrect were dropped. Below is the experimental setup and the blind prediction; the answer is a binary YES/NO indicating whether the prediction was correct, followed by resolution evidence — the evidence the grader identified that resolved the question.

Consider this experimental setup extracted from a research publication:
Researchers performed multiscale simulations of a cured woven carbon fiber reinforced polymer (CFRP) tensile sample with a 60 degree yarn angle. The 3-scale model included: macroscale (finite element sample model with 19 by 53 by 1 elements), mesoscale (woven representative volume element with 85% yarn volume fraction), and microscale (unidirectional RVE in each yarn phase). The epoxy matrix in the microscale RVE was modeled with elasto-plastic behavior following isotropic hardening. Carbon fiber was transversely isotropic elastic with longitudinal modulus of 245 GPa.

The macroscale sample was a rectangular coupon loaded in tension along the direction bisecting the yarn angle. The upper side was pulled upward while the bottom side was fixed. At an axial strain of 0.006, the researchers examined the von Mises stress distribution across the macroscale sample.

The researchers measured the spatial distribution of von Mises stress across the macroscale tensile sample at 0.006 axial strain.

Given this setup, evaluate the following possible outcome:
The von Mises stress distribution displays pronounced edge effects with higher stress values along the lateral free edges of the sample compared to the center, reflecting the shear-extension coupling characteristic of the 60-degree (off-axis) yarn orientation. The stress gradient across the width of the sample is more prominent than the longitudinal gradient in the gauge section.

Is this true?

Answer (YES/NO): NO